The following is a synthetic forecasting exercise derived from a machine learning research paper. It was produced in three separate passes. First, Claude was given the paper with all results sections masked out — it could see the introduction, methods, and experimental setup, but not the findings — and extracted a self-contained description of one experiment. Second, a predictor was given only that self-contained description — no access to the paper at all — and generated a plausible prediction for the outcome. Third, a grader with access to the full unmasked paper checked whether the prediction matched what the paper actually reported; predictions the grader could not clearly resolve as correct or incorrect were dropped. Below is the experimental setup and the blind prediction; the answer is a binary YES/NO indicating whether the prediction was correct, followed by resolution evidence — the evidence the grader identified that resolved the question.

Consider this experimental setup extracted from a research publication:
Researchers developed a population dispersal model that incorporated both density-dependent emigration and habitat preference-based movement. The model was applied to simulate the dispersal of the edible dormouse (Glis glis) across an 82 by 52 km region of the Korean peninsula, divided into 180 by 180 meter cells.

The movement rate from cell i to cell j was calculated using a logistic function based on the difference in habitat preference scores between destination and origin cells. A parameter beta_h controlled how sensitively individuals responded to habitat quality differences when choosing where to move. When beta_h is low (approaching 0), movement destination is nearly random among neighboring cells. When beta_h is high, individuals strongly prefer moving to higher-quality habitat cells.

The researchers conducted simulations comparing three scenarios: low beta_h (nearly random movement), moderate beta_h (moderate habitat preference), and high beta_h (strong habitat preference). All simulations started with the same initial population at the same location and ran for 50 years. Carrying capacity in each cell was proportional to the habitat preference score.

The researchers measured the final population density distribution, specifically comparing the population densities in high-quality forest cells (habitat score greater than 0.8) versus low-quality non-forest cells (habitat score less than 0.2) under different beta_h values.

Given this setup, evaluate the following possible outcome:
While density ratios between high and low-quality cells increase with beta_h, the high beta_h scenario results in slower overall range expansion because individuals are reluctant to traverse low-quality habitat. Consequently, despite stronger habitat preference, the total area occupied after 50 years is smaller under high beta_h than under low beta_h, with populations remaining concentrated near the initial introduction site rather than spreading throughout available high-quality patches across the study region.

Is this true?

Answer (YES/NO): YES